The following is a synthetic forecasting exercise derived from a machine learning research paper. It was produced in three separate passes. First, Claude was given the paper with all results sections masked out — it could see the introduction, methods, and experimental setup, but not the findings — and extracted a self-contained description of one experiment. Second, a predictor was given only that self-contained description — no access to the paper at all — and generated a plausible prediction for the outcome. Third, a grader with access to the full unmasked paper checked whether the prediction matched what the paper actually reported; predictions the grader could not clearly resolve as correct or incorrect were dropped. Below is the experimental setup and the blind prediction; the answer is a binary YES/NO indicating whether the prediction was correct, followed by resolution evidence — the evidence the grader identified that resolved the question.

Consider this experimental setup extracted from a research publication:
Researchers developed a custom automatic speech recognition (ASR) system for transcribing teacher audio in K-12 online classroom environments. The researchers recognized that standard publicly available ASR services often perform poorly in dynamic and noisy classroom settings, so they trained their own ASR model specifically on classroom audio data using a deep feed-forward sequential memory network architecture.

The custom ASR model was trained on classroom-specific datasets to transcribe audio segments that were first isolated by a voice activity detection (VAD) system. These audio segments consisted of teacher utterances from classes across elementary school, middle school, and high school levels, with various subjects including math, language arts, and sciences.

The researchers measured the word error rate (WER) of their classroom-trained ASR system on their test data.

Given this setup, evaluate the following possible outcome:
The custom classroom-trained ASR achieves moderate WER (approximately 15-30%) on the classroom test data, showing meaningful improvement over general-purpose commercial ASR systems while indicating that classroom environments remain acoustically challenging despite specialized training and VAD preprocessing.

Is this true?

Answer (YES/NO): YES